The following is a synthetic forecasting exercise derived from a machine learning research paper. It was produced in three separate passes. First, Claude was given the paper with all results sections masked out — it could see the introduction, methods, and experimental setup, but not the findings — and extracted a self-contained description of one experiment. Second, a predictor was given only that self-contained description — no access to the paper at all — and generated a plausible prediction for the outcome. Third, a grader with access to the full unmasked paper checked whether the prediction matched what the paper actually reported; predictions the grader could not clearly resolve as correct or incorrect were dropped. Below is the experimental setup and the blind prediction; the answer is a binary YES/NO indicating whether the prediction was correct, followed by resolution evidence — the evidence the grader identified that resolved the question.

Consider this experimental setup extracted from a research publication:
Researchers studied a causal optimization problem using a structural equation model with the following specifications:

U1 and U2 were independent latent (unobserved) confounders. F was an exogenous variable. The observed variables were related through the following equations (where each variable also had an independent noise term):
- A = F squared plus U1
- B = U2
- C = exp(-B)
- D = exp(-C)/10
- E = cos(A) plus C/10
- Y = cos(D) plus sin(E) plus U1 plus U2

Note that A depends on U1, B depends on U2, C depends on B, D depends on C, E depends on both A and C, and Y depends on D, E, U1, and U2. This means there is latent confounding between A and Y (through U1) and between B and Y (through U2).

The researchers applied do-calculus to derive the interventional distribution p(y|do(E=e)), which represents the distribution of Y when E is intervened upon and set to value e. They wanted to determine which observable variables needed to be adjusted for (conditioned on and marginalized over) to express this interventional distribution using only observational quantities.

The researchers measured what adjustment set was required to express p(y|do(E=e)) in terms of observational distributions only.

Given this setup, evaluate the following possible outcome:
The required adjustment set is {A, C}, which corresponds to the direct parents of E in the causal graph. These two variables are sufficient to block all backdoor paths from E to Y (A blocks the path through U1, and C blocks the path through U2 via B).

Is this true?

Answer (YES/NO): YES